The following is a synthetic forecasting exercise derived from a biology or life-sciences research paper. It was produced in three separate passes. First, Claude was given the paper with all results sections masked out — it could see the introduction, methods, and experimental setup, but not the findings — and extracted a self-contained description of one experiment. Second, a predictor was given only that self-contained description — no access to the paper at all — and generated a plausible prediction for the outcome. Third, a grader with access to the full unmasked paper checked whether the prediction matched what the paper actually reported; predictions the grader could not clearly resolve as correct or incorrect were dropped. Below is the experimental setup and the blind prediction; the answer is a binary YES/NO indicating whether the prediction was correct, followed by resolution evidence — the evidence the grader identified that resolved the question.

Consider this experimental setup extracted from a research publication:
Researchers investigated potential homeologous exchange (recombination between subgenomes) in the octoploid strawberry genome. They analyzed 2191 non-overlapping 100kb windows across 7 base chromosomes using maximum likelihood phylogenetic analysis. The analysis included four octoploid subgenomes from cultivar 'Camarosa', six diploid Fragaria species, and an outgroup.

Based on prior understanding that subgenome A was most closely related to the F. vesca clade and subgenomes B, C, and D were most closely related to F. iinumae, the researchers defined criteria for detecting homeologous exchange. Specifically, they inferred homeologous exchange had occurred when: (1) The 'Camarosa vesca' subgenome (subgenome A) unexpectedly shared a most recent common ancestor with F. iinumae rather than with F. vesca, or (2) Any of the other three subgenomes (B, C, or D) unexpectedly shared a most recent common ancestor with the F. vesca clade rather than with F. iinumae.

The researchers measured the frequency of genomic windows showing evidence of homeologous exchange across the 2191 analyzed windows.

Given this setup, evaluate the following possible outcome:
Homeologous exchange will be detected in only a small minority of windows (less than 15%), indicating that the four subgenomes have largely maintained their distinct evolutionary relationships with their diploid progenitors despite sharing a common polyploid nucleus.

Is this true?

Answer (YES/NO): YES